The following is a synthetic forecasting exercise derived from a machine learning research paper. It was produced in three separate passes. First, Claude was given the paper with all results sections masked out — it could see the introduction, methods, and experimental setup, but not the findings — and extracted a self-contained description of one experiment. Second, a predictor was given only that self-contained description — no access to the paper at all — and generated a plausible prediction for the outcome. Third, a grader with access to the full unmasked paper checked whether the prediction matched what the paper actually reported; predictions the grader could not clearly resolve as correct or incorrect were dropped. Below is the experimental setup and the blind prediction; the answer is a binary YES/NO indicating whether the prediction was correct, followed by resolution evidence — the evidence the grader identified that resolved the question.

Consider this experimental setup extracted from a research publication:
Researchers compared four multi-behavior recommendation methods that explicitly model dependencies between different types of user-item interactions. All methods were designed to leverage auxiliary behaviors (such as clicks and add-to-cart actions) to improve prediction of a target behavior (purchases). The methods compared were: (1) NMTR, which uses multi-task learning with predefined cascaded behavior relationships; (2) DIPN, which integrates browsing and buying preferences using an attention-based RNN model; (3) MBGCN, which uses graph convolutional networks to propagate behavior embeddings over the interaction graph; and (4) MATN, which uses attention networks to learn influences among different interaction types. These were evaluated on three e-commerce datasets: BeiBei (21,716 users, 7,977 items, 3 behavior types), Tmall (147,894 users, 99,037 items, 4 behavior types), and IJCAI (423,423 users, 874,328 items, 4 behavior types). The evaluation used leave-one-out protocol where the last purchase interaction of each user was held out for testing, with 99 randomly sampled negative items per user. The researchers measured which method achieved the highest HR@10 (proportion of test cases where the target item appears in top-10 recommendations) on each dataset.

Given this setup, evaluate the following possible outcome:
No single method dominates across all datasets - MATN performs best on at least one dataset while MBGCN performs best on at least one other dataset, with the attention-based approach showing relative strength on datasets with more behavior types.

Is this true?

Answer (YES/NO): YES